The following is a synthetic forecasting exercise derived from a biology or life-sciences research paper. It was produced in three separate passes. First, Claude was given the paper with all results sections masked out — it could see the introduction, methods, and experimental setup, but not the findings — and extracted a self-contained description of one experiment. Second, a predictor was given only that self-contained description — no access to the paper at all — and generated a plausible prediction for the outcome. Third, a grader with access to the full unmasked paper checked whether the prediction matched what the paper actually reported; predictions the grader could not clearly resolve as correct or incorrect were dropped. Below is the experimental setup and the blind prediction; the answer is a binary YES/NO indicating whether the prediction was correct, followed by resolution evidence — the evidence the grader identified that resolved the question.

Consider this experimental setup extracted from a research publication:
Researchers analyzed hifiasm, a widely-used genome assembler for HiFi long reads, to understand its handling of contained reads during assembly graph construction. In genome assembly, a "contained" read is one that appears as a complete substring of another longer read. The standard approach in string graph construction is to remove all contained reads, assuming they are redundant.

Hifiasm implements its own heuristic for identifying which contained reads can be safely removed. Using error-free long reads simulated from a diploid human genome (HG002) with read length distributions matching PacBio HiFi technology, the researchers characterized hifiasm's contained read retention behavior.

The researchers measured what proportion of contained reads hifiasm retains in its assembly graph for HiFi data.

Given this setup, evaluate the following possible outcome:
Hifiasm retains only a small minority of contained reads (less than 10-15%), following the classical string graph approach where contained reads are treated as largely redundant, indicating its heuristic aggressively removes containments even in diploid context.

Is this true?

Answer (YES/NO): YES